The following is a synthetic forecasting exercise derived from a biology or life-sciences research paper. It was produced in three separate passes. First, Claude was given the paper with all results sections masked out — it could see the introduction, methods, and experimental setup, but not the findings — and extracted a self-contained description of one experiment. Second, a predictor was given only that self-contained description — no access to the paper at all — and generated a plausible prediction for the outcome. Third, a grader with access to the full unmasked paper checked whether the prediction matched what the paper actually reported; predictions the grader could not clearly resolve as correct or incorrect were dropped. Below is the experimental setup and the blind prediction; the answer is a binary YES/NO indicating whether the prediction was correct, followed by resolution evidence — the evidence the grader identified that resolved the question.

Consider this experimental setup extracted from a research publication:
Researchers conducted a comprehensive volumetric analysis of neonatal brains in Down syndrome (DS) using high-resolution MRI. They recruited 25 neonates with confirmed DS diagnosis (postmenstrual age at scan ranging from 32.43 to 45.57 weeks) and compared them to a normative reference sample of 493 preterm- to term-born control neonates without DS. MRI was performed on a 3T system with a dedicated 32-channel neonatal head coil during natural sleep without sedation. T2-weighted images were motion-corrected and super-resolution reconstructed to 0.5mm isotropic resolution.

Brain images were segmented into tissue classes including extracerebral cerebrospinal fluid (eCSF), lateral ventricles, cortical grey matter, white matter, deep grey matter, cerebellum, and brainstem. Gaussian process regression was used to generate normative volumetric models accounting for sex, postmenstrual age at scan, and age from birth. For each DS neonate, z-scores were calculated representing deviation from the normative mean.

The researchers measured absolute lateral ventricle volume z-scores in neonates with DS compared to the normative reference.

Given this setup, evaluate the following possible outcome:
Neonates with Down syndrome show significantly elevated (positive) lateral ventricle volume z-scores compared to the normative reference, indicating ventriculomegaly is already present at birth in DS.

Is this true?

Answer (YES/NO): YES